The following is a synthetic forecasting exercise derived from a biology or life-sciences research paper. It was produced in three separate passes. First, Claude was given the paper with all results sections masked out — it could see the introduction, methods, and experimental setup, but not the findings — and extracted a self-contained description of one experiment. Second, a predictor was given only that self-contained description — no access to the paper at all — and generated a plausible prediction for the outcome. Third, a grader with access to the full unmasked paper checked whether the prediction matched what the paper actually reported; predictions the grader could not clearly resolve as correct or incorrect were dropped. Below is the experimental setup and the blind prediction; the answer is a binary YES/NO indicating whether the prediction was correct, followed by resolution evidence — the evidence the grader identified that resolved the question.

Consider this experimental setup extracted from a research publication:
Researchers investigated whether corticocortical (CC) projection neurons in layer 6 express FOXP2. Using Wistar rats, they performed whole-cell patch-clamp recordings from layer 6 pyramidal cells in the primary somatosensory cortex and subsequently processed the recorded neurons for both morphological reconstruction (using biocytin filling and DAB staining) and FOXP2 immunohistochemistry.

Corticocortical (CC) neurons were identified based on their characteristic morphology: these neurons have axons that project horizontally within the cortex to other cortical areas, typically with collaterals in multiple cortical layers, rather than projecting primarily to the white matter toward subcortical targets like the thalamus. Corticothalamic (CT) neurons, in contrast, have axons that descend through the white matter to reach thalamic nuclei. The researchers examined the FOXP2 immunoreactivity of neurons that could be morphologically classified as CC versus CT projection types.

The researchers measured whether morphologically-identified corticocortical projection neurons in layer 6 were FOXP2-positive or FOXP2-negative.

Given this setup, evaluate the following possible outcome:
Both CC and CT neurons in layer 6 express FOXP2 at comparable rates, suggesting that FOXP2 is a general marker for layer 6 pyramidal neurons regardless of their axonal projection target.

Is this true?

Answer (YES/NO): NO